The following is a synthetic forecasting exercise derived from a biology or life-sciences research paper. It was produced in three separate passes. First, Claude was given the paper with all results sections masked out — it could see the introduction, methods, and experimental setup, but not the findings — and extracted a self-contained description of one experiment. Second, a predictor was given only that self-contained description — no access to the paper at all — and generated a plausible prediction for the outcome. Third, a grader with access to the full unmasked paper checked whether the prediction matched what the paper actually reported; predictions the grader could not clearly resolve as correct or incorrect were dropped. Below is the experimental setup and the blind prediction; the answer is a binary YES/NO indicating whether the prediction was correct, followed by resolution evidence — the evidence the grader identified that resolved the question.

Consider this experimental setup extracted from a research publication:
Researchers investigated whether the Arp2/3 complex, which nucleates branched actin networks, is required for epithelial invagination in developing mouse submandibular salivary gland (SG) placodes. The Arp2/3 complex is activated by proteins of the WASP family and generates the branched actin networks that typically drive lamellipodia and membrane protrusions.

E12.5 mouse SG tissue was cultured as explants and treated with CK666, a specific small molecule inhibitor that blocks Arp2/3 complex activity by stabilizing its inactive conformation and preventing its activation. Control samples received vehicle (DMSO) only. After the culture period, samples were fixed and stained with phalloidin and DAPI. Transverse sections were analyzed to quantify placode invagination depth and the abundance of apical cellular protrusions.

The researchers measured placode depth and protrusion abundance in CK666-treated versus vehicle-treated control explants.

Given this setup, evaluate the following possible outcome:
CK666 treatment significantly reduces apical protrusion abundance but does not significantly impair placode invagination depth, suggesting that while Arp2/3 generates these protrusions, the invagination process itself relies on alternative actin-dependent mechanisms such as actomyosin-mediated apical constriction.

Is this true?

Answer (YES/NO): NO